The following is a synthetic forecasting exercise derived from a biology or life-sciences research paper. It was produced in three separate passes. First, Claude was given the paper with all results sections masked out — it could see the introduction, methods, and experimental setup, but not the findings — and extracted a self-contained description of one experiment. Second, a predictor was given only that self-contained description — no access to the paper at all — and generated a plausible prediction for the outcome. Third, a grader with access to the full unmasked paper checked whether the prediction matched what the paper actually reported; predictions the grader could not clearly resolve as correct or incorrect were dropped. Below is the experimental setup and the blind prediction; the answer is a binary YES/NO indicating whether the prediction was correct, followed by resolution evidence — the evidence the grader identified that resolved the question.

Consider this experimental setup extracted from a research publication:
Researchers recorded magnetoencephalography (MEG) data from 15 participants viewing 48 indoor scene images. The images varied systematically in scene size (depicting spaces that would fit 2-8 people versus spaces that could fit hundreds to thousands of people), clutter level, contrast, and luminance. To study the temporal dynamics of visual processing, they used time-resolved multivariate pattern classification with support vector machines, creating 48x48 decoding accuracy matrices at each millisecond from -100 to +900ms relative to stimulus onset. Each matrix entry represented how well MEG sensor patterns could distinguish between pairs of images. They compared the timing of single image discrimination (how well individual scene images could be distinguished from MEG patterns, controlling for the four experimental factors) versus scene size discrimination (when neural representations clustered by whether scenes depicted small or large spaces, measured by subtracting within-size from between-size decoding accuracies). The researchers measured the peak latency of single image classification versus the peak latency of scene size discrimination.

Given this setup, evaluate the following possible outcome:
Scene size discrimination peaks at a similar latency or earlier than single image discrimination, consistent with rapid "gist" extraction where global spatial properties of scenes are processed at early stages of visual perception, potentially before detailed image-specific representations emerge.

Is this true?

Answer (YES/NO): NO